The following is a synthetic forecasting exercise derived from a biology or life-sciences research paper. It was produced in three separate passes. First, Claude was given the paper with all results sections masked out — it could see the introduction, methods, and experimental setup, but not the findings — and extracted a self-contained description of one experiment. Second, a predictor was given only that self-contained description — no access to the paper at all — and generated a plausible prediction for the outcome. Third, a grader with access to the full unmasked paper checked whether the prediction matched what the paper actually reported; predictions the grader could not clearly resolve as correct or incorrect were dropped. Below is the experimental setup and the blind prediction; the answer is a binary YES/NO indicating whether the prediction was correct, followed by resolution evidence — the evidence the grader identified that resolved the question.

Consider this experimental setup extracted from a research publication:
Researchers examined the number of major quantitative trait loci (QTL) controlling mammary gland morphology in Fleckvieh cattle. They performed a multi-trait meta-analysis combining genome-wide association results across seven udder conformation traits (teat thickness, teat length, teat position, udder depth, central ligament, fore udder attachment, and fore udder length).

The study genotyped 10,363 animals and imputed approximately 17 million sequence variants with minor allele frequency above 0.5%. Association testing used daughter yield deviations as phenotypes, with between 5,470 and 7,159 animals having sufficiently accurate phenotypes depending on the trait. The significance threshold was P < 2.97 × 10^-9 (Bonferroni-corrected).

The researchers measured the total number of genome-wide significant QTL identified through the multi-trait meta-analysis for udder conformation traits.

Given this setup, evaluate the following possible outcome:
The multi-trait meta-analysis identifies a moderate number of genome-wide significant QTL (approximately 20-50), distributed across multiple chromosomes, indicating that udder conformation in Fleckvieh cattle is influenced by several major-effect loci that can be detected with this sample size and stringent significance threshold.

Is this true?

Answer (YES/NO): NO